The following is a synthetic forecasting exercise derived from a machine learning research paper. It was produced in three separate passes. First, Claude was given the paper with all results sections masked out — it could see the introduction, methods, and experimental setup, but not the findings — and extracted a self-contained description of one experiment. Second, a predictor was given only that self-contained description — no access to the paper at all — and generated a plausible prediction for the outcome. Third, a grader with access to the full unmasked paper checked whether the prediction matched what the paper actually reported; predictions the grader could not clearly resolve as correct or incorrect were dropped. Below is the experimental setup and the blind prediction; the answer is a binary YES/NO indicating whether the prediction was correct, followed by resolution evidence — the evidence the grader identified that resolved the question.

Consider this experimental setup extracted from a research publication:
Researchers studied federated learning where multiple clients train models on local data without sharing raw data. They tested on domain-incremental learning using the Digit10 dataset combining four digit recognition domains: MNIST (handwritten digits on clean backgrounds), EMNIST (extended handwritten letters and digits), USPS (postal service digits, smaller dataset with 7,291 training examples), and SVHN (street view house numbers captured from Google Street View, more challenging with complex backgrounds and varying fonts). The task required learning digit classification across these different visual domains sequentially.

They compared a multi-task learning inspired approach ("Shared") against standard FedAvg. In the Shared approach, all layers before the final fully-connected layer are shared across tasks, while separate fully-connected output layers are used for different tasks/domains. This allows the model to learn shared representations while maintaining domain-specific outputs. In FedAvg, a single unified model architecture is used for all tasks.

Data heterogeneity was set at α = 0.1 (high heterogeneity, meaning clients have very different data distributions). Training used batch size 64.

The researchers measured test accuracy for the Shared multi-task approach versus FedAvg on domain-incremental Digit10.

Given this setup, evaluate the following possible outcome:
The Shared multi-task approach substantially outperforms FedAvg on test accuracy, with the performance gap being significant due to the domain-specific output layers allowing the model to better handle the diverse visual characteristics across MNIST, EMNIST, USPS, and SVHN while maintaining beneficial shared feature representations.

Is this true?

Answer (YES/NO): NO